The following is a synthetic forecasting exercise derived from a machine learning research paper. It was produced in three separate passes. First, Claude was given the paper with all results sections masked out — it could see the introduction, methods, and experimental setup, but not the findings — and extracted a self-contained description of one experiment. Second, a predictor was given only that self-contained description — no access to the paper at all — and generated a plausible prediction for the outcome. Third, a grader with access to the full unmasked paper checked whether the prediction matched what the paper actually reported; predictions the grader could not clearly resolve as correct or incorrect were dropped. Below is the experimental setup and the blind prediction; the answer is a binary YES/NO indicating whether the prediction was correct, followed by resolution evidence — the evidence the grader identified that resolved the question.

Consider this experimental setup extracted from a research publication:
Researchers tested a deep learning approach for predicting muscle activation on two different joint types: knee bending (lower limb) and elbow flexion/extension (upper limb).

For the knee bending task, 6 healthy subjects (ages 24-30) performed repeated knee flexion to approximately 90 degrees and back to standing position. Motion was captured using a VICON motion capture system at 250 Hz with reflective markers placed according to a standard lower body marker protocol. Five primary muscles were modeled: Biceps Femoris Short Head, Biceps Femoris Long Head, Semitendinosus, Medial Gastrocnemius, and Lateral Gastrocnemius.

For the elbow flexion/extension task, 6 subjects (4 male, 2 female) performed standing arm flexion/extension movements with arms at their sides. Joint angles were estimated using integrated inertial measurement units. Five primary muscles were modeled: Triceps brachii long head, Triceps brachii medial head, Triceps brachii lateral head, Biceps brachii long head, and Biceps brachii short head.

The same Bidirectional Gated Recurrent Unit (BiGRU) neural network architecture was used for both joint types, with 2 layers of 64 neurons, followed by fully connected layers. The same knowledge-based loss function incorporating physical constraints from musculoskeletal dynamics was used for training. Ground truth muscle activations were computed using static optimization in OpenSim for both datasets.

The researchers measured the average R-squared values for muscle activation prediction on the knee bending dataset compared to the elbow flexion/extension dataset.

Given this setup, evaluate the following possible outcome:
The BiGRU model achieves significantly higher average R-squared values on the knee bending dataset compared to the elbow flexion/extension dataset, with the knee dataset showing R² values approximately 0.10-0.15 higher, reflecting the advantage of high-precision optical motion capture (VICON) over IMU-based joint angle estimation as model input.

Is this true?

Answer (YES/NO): NO